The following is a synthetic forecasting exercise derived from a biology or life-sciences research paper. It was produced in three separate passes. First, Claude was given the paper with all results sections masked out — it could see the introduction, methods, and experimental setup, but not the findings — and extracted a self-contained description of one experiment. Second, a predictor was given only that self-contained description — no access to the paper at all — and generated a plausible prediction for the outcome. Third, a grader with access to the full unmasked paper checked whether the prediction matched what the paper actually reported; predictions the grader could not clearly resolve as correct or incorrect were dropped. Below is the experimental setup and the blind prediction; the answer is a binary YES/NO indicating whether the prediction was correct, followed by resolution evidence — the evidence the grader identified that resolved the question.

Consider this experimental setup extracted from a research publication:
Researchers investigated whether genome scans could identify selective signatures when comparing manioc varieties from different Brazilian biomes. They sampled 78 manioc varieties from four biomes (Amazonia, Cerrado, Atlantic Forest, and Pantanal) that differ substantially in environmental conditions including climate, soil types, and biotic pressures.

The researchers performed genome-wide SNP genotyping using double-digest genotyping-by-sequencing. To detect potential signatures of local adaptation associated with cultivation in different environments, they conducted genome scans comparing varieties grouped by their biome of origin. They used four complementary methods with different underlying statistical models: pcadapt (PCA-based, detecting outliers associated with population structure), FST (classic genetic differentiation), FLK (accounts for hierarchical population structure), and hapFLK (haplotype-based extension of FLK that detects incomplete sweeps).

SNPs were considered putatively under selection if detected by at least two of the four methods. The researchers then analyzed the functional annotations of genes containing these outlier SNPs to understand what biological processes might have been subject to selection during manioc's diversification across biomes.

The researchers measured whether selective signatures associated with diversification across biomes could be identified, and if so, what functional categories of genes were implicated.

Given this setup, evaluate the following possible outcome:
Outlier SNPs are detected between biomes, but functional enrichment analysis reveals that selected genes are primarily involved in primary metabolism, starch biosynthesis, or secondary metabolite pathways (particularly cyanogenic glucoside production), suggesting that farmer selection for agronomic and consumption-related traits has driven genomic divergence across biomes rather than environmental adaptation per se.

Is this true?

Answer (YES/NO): NO